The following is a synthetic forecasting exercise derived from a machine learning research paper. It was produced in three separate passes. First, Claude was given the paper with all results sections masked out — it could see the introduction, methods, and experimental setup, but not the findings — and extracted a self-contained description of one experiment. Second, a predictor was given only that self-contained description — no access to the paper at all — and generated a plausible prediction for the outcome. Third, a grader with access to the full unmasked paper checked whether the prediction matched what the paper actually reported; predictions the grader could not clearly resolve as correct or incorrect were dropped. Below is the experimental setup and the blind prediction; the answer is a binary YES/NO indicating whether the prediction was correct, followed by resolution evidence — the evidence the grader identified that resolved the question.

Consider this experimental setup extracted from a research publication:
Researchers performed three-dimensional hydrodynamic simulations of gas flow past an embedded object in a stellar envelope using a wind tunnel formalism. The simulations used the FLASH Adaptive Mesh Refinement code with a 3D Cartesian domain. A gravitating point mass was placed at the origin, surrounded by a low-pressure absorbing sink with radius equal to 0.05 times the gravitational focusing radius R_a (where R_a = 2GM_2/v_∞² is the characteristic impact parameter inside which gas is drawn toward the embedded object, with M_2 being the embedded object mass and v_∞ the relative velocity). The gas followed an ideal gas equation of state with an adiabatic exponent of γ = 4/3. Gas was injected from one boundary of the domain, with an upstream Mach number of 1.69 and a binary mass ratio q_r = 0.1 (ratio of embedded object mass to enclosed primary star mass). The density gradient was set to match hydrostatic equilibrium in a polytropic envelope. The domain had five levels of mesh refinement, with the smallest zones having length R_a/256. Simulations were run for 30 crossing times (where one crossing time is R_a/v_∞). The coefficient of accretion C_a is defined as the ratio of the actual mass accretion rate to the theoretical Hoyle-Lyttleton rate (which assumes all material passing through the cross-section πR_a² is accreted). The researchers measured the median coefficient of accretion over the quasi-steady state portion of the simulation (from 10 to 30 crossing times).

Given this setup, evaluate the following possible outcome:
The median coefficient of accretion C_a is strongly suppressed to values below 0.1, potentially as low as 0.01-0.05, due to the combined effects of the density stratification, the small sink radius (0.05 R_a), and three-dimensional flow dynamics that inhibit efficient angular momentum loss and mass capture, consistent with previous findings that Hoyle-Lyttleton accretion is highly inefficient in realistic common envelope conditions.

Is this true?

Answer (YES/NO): NO